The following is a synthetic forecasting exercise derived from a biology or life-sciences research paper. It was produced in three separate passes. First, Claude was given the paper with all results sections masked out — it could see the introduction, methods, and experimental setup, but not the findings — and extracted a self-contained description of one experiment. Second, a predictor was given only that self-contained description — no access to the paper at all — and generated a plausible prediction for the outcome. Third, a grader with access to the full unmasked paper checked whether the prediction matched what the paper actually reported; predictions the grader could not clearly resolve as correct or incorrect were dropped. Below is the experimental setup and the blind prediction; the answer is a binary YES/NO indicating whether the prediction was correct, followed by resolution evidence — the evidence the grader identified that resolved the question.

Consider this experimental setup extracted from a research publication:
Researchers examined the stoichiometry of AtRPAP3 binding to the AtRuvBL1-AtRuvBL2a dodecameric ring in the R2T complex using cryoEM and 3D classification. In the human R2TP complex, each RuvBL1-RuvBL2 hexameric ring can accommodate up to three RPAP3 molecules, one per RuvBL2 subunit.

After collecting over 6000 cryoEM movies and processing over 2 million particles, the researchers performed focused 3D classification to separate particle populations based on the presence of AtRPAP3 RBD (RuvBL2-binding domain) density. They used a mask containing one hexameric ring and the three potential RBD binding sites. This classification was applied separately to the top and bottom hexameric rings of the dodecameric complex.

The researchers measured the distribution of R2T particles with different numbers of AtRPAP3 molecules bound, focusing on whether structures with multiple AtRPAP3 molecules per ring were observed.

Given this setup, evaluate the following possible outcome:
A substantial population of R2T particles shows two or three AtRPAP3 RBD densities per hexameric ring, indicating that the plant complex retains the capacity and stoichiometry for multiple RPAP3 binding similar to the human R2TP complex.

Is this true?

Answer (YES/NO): NO